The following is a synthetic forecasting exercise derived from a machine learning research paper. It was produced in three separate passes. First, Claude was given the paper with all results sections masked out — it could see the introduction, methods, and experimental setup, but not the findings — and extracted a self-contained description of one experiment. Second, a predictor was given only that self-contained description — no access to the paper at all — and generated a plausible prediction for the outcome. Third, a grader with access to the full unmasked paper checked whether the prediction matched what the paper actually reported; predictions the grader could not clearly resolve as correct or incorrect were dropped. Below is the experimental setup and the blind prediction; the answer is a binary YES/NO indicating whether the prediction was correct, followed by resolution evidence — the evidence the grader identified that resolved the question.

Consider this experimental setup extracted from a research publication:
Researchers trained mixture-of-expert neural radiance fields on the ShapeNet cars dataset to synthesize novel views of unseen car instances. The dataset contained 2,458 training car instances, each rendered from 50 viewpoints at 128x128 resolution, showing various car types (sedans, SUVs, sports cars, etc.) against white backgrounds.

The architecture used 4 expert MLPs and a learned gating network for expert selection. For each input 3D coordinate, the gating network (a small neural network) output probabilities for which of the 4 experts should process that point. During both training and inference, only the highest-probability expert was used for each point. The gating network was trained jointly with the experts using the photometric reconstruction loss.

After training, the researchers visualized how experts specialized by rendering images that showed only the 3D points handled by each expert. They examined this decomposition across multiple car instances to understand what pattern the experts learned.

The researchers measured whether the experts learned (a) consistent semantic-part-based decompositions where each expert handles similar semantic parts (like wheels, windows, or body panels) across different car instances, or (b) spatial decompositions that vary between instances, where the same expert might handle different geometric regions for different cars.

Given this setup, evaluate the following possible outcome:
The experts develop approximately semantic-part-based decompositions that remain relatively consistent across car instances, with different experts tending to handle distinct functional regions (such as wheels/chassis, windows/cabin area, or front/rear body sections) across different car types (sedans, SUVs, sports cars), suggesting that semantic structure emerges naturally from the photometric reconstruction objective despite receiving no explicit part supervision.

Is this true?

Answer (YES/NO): NO